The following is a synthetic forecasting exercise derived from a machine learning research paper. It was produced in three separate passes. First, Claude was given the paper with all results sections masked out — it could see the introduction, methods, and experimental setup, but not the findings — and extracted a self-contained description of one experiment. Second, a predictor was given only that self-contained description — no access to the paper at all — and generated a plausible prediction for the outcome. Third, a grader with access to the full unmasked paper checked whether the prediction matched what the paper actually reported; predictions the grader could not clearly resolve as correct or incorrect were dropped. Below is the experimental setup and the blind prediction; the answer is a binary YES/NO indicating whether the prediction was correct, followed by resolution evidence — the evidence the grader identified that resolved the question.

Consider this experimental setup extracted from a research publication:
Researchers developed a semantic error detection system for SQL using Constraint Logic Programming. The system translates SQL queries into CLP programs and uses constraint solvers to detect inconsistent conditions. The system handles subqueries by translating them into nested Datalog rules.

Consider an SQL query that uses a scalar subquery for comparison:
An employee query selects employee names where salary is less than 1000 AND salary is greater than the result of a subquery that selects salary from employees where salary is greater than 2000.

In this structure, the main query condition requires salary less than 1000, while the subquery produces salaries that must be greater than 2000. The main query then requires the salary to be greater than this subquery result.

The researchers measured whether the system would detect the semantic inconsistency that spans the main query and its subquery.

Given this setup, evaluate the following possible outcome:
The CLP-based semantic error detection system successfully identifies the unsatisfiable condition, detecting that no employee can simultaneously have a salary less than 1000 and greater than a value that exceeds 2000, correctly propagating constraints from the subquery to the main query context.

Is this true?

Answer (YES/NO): YES